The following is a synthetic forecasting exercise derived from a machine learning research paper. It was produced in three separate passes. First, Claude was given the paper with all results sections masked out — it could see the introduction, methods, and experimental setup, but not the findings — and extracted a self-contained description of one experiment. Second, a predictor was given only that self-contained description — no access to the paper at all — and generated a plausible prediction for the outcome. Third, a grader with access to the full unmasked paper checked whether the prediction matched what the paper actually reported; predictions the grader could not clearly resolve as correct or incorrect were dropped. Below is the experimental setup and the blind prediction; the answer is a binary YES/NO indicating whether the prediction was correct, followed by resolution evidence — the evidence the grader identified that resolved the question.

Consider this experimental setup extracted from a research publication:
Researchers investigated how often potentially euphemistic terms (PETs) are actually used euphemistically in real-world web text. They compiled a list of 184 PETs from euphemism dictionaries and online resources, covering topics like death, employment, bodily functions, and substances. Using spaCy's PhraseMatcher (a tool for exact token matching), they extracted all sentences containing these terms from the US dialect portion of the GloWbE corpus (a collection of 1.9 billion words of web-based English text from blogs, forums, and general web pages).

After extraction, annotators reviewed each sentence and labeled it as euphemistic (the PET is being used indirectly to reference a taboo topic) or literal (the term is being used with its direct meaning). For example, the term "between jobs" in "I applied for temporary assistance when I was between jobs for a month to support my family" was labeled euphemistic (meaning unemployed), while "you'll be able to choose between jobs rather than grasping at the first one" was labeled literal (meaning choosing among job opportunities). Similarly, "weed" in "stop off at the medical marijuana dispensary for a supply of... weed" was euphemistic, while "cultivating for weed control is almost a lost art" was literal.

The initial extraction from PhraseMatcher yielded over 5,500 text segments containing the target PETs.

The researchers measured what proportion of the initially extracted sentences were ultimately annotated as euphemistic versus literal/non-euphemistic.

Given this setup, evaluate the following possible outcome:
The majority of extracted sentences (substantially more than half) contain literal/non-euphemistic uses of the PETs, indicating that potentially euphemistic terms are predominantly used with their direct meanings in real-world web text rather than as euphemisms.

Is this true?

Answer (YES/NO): YES